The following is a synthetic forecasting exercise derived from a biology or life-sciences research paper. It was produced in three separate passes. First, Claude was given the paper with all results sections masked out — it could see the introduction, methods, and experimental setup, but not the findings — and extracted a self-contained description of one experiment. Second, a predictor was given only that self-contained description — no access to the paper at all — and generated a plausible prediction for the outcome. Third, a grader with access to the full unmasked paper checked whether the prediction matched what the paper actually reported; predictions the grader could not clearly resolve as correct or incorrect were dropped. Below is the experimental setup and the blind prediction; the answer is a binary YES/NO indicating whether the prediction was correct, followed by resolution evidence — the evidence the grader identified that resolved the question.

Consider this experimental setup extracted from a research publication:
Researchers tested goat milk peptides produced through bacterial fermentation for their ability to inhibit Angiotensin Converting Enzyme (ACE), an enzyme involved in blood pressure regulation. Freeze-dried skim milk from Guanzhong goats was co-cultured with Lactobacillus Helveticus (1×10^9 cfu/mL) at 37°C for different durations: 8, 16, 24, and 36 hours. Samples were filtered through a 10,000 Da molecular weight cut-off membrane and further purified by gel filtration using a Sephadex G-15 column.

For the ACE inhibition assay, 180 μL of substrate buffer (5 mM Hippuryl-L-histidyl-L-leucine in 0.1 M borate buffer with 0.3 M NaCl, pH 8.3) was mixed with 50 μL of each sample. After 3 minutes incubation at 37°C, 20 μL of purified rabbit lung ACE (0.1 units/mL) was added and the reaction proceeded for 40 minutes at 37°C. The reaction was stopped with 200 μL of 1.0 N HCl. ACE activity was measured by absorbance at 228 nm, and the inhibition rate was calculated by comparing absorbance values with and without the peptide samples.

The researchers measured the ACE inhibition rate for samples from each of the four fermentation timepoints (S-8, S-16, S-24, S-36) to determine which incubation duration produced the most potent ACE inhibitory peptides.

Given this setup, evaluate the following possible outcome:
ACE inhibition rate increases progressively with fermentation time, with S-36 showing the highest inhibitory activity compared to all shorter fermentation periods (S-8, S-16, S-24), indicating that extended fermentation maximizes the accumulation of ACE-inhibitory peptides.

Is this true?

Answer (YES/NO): YES